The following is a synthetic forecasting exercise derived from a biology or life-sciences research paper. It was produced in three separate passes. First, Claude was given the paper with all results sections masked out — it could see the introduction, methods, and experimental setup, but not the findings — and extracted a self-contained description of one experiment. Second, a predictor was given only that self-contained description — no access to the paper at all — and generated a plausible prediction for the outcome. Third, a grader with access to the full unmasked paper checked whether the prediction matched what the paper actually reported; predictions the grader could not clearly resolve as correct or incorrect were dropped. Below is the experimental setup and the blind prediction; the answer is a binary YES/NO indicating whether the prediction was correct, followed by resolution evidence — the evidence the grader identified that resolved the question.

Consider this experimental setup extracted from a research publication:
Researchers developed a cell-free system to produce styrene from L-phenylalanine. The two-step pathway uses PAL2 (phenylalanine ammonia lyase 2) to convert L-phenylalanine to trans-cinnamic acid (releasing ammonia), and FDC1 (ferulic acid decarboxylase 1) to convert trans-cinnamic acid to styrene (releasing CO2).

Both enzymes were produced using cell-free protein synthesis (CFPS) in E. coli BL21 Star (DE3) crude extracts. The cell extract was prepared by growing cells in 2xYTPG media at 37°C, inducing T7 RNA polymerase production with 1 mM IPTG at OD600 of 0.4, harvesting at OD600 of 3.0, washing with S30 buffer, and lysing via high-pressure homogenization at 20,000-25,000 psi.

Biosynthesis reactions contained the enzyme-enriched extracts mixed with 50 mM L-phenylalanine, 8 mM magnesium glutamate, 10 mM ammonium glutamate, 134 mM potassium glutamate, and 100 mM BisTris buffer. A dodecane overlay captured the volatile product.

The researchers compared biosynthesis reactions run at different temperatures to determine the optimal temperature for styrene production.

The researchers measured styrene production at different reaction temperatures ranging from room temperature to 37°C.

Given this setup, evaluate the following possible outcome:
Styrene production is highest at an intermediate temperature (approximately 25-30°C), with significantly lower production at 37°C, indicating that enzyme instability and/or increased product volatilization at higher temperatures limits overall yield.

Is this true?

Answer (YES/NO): YES